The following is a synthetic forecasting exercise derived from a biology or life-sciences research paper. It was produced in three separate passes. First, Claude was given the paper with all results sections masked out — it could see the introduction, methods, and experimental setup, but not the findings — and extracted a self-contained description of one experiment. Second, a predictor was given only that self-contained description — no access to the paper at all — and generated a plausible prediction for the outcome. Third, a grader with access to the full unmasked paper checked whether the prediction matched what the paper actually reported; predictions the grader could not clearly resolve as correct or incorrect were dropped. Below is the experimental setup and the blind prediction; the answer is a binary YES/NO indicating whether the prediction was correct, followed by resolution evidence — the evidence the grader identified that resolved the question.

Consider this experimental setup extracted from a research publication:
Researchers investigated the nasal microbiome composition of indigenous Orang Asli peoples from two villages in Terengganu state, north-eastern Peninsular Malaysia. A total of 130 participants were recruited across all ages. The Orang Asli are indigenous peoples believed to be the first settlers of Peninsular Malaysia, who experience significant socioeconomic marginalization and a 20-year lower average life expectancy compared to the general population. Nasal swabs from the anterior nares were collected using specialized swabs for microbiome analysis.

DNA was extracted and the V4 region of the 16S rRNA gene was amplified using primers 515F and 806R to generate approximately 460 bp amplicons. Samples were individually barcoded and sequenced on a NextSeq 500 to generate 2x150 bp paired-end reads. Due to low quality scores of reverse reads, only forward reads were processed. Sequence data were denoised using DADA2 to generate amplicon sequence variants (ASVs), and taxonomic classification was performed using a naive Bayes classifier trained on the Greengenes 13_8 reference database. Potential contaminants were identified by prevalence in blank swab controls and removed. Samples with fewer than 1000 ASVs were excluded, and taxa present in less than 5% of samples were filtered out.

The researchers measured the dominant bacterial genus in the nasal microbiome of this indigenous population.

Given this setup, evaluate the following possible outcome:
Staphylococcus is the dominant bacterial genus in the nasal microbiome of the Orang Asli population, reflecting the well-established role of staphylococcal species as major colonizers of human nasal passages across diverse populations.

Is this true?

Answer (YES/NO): NO